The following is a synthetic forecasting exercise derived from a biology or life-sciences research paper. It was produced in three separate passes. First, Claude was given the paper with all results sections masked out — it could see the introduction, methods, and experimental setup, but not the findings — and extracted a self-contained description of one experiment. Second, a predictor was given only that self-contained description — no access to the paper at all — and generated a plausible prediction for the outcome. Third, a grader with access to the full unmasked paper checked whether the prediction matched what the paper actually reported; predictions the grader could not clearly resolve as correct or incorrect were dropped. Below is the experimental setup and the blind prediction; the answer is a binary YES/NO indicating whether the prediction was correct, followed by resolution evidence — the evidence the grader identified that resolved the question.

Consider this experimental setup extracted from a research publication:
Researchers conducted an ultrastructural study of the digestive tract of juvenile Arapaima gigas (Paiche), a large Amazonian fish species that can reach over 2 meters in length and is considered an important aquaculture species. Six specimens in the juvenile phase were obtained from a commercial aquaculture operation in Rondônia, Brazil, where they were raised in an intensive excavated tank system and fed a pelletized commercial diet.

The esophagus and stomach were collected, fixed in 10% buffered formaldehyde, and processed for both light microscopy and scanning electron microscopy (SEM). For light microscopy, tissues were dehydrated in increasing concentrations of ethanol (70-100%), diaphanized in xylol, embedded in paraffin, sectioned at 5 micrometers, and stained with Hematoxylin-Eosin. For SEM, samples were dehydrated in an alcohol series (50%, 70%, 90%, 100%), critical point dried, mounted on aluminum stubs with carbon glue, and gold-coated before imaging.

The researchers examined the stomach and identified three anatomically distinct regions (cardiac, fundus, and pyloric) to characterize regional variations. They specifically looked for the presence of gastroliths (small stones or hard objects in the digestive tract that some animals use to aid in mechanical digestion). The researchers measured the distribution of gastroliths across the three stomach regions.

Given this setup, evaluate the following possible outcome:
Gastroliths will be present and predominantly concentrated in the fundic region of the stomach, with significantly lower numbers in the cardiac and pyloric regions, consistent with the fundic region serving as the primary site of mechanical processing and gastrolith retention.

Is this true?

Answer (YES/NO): NO